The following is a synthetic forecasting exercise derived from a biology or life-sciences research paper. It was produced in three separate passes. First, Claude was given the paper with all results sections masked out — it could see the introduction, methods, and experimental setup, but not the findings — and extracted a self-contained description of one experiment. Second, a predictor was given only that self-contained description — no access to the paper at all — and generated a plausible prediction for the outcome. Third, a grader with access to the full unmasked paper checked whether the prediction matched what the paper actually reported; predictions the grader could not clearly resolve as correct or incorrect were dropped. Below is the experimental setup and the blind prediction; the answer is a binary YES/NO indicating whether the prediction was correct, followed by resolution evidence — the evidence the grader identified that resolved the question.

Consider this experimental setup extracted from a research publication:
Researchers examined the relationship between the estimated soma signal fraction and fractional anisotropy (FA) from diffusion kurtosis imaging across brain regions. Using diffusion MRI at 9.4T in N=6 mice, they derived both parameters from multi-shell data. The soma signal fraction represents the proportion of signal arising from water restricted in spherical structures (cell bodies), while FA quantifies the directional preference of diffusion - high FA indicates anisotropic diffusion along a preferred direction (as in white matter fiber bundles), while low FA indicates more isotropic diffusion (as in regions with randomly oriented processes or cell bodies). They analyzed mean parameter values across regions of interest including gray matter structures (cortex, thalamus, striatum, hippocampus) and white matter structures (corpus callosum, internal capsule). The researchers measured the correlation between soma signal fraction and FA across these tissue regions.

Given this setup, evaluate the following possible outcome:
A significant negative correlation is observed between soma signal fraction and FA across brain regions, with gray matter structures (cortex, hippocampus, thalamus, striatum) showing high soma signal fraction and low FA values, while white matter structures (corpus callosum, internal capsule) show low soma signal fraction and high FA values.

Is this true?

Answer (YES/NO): YES